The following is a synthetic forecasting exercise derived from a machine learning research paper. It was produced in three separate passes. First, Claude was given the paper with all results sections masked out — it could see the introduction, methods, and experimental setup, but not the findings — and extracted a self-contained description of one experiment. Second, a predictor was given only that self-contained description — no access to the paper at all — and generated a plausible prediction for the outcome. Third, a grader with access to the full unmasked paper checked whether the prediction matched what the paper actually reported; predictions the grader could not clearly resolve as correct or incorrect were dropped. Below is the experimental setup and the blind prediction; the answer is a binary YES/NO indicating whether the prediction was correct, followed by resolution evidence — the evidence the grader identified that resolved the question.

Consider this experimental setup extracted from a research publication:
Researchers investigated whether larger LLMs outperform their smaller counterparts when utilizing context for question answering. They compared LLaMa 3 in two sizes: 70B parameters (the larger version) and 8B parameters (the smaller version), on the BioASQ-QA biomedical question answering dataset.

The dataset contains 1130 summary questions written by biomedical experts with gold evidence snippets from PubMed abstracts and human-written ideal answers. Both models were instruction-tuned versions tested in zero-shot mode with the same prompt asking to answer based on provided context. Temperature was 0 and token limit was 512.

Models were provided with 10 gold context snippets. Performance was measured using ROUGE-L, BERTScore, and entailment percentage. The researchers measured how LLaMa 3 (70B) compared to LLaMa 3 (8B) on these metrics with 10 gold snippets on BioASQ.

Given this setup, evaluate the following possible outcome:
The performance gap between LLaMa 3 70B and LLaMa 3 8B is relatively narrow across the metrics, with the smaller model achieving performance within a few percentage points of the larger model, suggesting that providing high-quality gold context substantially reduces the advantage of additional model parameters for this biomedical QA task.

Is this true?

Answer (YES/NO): NO